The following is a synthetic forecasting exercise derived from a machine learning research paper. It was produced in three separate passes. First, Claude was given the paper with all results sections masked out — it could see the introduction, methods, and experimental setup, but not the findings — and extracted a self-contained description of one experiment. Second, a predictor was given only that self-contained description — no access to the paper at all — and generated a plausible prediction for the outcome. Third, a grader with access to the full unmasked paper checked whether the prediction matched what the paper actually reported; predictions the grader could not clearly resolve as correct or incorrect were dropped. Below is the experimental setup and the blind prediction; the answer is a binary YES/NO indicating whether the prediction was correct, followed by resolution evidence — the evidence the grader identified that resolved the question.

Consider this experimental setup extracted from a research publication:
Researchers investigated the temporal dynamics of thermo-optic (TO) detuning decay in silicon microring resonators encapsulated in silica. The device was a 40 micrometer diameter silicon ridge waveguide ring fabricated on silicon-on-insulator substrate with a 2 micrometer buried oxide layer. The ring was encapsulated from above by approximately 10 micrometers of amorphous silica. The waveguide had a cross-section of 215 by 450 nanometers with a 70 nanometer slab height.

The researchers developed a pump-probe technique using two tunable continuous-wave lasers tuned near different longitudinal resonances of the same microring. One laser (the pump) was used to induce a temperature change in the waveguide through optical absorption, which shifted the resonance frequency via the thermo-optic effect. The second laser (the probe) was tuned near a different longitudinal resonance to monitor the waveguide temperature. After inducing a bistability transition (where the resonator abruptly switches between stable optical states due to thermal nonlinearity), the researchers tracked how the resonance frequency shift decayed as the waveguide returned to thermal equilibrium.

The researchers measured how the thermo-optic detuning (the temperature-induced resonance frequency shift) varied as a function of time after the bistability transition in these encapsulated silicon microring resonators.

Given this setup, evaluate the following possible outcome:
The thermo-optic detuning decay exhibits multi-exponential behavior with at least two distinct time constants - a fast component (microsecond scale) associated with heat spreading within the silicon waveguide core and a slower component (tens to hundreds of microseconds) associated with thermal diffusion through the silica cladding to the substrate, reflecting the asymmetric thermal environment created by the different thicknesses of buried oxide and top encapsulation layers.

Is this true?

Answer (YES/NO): NO